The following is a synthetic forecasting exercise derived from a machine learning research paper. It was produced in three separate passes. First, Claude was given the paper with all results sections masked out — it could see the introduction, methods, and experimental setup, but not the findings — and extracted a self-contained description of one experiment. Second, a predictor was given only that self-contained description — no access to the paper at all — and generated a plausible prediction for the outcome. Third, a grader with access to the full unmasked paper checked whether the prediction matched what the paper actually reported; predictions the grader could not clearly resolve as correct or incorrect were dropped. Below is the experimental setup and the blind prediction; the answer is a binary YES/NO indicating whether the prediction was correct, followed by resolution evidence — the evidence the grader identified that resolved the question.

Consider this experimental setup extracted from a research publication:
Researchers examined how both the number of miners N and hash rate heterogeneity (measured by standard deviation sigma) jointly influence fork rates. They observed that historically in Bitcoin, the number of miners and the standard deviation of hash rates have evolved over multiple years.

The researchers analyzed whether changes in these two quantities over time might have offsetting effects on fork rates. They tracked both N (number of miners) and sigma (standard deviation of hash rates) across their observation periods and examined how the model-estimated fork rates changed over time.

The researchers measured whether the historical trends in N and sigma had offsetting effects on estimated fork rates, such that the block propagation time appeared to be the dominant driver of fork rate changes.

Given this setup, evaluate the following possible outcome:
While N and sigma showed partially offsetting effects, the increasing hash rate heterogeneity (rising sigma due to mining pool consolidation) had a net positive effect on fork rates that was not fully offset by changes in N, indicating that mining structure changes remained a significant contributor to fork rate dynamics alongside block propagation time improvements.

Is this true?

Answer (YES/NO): NO